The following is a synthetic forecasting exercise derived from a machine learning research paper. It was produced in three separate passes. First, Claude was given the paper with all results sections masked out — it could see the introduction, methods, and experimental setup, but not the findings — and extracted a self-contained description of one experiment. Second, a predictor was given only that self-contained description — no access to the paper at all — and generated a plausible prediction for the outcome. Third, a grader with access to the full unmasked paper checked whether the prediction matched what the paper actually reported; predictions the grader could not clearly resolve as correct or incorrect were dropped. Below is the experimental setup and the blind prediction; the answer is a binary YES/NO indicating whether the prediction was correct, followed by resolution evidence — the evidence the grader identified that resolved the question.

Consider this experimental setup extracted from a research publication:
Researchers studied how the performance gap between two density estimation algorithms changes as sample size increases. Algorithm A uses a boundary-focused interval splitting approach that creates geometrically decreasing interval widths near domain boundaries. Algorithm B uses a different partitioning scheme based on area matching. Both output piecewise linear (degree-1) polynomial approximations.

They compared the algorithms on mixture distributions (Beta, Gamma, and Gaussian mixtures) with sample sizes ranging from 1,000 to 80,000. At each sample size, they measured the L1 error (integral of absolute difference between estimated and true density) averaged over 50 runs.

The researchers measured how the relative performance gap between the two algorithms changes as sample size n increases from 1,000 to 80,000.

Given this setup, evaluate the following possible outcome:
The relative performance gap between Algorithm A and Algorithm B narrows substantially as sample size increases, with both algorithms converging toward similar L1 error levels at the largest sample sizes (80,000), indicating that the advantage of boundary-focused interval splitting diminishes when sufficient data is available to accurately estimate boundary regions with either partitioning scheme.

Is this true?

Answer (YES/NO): YES